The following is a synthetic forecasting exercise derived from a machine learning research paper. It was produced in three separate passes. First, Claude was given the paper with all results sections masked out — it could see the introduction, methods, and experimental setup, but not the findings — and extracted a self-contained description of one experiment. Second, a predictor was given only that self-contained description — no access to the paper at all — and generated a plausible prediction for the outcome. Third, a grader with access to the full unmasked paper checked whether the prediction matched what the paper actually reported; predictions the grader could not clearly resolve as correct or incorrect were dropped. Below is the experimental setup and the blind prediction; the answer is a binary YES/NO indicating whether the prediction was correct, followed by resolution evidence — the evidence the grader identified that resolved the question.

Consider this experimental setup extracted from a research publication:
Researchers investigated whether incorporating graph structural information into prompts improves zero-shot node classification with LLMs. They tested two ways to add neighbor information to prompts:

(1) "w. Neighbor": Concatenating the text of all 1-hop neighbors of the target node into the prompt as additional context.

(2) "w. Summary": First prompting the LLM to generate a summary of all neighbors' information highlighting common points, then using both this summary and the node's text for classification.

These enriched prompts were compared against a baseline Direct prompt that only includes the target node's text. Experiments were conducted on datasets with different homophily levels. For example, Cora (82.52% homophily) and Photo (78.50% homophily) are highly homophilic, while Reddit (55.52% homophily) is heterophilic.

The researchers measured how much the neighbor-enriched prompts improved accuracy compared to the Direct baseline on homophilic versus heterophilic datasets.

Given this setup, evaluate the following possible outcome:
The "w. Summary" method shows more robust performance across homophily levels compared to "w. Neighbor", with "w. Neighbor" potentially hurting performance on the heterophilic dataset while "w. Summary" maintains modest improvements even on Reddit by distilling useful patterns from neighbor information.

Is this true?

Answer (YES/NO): NO